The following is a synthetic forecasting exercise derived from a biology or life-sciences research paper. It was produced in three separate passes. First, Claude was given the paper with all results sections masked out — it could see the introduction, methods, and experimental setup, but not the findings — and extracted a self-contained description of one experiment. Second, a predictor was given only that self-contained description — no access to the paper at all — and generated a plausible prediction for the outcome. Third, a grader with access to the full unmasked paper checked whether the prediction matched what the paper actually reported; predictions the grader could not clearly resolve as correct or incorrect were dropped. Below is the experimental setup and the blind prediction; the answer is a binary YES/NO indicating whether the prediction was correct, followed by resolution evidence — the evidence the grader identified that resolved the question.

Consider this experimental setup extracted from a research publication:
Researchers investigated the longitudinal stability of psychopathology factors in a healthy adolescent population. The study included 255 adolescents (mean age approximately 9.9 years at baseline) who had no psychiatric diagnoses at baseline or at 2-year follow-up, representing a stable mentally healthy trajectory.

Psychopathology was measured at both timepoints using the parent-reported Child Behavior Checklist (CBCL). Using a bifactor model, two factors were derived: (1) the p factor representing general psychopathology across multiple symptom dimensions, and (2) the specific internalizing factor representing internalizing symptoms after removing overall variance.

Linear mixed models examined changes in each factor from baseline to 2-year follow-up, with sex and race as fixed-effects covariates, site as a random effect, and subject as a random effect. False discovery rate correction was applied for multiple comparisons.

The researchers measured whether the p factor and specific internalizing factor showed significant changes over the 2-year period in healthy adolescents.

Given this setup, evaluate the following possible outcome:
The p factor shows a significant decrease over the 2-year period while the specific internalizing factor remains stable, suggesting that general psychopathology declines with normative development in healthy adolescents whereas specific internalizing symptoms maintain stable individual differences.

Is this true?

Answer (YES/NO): NO